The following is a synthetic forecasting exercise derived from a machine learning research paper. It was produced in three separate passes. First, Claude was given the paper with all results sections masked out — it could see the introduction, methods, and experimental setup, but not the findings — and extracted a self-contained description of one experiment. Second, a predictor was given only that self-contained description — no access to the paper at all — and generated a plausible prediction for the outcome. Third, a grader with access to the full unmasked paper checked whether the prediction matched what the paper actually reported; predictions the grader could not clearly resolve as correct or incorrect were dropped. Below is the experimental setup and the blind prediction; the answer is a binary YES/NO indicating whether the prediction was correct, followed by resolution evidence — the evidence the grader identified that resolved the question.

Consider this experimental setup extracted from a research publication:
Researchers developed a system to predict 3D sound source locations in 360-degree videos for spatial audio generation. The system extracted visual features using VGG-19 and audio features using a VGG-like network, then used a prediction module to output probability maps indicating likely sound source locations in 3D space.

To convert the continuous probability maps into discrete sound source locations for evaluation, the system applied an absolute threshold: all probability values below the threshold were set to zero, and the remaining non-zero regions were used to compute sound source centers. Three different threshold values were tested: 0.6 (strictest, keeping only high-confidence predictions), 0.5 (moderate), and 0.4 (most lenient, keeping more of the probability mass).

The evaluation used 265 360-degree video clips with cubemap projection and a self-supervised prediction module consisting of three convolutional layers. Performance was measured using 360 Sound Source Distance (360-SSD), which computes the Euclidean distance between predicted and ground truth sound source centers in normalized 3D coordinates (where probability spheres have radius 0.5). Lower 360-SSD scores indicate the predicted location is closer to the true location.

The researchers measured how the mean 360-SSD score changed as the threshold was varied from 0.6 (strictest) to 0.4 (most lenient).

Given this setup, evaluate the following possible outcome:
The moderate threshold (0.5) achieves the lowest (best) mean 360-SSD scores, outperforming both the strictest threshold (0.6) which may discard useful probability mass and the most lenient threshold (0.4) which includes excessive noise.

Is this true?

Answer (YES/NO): NO